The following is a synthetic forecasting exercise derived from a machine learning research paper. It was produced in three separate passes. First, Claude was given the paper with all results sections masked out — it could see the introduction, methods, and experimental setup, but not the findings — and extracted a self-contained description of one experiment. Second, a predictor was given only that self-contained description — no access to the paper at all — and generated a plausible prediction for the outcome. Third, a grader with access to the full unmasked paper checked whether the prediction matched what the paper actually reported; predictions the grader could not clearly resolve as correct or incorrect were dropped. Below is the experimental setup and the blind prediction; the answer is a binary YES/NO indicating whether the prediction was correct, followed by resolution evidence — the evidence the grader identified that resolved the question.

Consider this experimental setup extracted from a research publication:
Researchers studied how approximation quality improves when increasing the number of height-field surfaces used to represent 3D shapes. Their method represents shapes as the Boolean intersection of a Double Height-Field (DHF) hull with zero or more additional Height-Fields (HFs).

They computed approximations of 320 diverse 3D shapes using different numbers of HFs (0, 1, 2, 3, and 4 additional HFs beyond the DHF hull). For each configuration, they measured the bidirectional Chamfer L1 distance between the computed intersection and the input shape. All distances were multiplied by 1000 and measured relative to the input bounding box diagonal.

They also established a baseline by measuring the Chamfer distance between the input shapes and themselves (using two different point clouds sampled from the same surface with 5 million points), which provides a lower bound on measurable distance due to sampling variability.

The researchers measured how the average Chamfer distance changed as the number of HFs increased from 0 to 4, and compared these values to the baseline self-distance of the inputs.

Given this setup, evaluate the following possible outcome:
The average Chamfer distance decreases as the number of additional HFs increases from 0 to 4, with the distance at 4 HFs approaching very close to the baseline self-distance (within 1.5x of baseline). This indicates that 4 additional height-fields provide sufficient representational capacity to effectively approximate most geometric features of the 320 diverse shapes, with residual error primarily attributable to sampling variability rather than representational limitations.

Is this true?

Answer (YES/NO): YES